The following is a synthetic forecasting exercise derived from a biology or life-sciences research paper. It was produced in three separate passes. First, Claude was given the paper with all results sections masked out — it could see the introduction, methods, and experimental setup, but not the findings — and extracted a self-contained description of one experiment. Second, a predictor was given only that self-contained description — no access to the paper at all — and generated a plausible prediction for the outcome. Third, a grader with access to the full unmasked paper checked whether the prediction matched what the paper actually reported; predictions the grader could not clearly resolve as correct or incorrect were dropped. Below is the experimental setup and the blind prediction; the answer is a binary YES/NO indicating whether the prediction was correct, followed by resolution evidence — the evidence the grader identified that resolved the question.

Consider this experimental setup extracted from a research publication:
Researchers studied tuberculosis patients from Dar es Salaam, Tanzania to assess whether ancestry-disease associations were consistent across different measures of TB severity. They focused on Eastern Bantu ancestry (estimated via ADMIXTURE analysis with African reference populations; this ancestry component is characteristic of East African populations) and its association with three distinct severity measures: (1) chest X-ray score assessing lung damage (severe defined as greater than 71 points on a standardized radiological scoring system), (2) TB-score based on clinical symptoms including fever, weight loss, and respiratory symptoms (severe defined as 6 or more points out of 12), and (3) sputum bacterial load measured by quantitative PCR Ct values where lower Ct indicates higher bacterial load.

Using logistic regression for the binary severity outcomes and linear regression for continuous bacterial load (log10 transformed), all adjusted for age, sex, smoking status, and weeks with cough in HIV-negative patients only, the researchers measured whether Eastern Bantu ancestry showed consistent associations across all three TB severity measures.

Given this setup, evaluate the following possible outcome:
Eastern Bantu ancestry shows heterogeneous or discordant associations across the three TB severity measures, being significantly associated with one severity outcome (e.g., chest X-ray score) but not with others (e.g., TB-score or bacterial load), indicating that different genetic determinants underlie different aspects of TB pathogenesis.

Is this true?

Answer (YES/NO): NO